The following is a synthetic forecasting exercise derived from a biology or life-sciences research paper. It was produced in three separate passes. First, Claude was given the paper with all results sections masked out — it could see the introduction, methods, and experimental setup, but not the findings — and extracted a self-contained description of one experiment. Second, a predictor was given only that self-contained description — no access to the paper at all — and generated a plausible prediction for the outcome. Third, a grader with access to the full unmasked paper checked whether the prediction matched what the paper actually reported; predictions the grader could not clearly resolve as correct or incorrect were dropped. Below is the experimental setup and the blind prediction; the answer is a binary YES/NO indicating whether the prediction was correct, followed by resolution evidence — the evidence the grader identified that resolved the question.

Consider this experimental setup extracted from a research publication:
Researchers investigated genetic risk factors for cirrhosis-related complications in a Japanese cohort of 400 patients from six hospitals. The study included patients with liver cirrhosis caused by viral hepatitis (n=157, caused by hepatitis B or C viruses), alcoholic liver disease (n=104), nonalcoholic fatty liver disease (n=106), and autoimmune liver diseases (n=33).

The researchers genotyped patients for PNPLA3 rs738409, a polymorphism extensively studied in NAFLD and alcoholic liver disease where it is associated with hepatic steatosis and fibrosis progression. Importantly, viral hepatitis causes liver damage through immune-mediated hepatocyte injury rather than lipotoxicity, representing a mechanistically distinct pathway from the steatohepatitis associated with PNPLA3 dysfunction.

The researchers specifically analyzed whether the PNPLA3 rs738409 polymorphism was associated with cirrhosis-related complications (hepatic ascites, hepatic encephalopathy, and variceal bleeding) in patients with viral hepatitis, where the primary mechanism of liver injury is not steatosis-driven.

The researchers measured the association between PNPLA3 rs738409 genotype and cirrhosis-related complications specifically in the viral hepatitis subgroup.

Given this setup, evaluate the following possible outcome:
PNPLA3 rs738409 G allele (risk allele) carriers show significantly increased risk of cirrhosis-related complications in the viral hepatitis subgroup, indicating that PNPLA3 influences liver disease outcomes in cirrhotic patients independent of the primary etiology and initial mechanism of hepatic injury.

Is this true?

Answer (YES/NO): NO